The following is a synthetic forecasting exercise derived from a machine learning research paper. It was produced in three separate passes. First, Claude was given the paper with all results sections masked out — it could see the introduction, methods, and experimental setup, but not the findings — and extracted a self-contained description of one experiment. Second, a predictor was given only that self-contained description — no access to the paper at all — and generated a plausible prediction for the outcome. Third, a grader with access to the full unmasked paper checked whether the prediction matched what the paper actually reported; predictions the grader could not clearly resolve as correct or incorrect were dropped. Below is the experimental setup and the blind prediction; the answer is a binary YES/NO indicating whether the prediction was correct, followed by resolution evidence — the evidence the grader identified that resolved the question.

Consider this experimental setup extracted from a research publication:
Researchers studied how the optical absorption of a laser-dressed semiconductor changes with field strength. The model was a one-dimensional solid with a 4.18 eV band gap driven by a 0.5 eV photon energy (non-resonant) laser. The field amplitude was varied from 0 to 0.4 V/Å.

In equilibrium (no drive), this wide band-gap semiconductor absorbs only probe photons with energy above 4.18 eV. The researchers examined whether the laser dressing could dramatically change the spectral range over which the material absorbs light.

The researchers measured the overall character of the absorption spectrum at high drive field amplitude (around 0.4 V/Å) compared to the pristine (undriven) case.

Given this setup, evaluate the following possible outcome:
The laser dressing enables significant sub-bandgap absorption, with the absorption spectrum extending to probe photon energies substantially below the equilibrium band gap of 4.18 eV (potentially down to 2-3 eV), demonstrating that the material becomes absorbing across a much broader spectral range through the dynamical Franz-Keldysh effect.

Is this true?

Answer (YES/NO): NO